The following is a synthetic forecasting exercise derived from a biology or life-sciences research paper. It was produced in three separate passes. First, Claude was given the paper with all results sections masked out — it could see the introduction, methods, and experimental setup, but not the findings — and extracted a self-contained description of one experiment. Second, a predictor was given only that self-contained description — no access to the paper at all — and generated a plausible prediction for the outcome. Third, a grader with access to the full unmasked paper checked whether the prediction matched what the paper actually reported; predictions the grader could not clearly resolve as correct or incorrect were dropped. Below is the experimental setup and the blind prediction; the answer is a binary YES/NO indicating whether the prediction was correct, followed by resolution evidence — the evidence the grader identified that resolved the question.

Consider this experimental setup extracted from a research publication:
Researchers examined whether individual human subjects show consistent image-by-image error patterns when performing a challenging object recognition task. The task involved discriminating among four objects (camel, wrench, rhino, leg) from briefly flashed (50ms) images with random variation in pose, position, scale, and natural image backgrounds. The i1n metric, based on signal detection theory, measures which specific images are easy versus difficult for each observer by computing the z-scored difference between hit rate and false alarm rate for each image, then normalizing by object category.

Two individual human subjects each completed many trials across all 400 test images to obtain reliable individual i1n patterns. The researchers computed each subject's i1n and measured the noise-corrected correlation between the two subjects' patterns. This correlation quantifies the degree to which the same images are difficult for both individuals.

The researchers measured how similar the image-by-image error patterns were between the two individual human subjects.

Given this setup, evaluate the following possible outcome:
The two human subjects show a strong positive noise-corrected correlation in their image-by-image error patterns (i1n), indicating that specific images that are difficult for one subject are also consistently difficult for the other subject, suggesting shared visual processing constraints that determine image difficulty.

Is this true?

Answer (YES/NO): YES